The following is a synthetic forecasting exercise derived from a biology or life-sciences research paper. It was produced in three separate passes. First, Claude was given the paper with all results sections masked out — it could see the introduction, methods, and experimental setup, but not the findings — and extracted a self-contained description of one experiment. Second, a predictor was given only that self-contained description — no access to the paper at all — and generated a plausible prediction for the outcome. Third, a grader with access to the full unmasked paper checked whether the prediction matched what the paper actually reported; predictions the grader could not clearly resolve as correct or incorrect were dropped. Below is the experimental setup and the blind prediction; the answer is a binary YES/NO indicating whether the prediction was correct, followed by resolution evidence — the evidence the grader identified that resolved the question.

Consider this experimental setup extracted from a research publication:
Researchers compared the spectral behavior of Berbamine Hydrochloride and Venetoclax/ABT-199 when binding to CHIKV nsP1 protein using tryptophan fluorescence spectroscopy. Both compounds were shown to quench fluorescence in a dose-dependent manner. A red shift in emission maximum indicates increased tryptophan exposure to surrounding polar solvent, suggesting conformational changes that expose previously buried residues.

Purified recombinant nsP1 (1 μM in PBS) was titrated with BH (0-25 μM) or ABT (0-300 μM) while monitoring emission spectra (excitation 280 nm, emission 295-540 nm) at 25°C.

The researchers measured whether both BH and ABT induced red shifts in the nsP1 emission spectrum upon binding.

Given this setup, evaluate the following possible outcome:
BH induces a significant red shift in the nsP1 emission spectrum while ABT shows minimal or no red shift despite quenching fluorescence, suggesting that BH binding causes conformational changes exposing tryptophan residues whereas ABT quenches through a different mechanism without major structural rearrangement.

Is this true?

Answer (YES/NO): NO